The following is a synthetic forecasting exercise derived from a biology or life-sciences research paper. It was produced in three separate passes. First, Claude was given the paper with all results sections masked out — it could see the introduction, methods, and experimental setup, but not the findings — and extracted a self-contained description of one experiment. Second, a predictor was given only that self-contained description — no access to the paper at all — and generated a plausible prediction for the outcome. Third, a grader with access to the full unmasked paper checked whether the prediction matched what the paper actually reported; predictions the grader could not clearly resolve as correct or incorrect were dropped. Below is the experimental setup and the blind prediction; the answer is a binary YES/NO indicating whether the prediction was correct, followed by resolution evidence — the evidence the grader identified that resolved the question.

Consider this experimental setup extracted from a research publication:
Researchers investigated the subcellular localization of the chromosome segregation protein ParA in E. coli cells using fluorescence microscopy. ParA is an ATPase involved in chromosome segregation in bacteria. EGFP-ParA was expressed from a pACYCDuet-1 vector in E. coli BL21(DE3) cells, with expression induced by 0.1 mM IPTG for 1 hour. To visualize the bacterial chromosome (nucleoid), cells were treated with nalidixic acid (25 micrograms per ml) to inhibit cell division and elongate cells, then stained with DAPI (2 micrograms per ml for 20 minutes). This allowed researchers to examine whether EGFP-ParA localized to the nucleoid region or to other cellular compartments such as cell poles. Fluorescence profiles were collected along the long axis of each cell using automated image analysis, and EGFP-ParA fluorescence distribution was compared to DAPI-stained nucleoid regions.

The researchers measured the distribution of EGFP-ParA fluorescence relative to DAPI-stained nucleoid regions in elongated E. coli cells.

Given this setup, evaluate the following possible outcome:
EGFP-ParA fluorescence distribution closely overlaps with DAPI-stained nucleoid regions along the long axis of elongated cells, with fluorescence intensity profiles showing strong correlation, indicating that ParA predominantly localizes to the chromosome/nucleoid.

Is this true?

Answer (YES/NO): YES